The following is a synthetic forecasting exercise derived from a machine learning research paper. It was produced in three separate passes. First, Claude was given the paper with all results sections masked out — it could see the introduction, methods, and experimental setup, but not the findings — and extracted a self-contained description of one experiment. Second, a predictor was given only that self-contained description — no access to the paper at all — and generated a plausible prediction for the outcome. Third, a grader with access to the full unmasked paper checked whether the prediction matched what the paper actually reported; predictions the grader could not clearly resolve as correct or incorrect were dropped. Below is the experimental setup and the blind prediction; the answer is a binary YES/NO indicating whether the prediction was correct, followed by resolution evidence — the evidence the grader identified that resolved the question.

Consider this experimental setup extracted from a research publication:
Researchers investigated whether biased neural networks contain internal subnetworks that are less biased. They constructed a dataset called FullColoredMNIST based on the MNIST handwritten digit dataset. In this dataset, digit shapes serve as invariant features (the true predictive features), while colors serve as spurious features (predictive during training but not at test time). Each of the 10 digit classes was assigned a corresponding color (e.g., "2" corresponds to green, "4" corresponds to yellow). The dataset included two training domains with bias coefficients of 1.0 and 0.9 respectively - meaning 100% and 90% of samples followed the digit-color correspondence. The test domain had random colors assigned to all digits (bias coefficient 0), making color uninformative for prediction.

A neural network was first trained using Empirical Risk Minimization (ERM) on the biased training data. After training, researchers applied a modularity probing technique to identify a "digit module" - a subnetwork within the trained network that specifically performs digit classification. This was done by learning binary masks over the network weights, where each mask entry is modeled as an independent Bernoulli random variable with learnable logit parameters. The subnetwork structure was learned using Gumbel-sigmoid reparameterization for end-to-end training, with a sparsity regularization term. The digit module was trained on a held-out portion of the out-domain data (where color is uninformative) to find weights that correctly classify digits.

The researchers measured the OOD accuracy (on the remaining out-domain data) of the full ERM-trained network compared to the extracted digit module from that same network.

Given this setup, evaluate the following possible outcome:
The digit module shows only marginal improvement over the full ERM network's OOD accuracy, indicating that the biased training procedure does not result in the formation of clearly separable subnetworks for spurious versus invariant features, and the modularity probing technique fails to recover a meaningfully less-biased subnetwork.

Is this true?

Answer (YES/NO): NO